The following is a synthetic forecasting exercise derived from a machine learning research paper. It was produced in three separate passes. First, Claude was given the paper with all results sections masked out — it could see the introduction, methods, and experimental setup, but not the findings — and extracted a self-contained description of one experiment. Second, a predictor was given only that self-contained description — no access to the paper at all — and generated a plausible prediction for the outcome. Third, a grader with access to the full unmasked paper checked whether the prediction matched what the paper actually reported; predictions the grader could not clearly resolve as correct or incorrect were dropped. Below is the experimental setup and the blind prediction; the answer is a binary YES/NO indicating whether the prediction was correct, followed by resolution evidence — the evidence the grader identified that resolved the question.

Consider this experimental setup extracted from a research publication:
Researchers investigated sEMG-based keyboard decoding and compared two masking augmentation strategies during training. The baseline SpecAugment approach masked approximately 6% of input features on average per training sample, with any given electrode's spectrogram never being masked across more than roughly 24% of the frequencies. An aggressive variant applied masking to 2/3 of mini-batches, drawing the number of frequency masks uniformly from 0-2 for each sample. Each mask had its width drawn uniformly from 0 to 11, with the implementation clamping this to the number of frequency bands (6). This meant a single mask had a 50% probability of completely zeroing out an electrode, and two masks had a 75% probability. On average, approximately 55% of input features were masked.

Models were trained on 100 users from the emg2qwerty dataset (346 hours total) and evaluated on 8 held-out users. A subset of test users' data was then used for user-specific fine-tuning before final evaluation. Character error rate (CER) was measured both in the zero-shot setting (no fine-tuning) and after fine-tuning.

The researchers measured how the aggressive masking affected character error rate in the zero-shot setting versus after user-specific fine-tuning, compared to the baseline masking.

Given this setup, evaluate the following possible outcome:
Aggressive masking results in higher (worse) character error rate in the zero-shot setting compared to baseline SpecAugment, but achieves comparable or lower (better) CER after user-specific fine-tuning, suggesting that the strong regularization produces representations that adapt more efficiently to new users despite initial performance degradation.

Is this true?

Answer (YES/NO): NO